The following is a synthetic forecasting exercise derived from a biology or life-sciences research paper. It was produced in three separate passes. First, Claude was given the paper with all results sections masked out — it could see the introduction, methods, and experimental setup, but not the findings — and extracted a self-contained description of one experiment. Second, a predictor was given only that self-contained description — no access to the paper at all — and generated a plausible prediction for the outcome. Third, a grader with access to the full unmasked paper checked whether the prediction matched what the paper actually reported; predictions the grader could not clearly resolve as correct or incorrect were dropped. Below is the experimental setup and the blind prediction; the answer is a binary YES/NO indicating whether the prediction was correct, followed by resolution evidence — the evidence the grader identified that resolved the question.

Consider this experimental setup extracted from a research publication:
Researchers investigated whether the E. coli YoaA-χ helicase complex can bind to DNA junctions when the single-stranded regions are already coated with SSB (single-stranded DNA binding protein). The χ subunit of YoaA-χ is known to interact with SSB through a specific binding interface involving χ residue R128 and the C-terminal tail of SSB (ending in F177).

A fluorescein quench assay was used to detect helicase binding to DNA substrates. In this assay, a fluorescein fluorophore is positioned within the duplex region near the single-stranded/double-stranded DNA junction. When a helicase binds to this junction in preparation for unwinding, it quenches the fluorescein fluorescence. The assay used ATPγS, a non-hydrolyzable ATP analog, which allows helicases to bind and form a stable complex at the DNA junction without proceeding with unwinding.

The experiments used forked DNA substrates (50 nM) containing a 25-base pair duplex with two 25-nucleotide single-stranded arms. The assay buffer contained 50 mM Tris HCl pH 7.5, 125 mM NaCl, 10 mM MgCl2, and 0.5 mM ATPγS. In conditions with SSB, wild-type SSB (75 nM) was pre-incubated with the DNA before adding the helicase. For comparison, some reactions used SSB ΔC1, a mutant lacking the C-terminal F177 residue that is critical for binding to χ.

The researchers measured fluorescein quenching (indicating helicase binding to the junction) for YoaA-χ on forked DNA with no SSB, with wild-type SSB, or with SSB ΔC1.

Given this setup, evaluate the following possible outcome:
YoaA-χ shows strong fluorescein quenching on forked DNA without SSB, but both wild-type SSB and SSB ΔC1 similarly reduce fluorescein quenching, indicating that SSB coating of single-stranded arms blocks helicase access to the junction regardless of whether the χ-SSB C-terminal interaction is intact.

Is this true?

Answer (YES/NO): NO